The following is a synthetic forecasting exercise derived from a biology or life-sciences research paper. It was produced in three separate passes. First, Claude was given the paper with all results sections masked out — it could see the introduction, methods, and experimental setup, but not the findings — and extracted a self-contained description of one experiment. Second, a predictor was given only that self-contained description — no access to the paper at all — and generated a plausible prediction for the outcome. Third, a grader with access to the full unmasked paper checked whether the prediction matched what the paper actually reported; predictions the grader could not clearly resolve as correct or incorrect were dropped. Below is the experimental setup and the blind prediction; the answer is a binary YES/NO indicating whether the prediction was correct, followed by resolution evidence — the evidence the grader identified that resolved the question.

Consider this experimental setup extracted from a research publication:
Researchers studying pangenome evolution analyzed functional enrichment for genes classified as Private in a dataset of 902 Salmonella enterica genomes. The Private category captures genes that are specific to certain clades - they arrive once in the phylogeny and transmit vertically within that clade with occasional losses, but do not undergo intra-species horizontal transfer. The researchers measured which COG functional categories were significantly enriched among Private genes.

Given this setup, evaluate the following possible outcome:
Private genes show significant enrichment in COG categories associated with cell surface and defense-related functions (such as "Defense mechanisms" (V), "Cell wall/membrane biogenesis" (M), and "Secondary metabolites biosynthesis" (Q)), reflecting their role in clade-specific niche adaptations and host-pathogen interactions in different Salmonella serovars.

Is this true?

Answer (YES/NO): NO